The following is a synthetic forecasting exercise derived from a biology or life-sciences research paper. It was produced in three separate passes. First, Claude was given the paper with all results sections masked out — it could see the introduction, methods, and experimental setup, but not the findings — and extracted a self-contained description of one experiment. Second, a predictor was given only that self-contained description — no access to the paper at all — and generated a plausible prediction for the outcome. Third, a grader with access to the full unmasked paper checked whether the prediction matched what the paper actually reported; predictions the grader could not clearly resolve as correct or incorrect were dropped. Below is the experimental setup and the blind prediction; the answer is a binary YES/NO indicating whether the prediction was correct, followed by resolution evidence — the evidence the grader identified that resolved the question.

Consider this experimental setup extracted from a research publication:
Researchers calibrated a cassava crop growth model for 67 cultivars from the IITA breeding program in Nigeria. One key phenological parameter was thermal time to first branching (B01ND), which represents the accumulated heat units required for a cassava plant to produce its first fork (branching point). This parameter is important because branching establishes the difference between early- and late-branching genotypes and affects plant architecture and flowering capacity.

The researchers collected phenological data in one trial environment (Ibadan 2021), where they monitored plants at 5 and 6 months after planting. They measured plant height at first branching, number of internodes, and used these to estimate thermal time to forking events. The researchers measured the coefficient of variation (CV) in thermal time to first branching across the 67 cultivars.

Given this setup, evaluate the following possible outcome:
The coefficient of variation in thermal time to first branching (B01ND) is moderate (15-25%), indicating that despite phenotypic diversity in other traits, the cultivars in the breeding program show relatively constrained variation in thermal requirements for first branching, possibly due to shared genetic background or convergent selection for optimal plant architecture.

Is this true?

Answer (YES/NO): NO